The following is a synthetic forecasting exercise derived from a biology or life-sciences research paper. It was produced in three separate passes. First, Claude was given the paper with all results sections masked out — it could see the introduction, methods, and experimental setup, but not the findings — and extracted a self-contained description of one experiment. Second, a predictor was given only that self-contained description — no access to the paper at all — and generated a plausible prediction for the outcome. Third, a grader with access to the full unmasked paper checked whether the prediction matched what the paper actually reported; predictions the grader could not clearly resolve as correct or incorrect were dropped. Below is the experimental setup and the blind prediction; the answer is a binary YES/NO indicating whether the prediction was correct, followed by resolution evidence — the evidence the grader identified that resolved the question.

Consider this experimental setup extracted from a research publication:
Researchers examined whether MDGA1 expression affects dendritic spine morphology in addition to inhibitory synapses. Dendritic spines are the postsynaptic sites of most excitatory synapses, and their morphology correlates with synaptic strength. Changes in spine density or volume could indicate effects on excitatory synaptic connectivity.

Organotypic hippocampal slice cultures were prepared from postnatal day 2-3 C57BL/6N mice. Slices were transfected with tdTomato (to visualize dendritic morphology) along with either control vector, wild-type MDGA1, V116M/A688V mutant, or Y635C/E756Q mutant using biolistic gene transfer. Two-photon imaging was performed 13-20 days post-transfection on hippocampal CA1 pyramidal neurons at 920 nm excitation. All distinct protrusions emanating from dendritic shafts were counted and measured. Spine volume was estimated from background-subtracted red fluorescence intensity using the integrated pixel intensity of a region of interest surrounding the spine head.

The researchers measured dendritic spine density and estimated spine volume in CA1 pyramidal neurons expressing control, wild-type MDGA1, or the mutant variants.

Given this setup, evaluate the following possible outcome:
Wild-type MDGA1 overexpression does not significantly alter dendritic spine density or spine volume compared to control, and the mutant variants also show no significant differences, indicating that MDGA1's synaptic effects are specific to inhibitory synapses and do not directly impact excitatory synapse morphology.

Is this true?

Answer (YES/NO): NO